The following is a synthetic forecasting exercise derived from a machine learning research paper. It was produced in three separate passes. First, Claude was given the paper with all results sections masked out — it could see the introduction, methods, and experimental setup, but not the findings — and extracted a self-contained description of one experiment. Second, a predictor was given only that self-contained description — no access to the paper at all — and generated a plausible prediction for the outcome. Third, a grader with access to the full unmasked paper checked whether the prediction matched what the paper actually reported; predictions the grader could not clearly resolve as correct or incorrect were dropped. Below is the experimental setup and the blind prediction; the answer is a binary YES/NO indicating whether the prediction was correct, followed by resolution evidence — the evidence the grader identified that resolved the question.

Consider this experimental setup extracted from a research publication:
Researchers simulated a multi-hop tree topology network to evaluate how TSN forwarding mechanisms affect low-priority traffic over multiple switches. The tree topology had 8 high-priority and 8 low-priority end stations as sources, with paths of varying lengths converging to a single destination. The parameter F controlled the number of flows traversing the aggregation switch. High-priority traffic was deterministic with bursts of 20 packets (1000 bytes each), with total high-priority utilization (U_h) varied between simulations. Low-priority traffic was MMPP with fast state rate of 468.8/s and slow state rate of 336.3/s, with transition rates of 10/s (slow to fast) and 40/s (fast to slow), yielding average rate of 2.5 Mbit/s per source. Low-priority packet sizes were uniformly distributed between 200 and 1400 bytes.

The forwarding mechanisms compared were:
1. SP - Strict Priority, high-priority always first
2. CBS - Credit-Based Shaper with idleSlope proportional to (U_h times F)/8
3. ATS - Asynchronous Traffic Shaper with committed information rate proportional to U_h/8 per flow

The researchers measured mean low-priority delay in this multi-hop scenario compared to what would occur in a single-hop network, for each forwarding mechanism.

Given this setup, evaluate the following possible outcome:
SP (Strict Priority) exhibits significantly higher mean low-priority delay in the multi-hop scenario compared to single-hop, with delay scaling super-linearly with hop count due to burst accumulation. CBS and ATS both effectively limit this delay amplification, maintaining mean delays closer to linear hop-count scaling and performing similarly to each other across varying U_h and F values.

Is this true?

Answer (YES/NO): NO